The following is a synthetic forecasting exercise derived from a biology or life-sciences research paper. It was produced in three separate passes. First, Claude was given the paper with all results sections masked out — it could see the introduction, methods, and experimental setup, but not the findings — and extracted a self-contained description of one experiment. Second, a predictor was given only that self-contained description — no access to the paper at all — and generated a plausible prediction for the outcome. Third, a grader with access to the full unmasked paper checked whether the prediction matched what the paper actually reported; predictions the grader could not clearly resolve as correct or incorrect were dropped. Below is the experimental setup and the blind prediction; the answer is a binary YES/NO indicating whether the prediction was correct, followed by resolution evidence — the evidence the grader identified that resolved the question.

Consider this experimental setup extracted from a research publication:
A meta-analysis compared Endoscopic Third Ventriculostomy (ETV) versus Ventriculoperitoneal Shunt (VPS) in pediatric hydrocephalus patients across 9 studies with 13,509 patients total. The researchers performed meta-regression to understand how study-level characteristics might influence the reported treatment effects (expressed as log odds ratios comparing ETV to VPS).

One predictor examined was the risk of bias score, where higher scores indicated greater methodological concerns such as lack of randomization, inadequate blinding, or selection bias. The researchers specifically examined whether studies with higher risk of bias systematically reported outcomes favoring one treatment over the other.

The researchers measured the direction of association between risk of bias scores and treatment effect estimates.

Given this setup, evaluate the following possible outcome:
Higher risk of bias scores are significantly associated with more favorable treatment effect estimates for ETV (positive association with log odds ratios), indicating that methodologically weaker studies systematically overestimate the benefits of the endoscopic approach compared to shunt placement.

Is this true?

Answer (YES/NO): NO